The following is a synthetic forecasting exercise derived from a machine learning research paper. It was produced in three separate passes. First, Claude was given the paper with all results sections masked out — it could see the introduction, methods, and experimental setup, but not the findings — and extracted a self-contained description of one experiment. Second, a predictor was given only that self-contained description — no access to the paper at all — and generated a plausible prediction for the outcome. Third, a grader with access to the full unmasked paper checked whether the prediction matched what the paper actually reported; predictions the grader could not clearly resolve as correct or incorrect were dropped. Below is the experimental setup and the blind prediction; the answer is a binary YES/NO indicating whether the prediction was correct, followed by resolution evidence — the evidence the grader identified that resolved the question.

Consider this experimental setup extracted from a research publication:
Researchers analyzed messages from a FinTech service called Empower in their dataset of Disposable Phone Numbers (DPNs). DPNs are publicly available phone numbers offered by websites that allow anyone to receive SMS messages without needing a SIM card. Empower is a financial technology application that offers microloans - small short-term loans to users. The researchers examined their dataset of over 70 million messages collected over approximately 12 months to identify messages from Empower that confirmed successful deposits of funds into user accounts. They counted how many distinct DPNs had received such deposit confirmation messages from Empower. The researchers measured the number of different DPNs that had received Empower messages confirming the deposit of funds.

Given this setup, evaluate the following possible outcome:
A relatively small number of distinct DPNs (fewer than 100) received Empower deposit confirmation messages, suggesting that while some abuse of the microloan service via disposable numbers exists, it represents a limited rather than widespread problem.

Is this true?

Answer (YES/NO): NO